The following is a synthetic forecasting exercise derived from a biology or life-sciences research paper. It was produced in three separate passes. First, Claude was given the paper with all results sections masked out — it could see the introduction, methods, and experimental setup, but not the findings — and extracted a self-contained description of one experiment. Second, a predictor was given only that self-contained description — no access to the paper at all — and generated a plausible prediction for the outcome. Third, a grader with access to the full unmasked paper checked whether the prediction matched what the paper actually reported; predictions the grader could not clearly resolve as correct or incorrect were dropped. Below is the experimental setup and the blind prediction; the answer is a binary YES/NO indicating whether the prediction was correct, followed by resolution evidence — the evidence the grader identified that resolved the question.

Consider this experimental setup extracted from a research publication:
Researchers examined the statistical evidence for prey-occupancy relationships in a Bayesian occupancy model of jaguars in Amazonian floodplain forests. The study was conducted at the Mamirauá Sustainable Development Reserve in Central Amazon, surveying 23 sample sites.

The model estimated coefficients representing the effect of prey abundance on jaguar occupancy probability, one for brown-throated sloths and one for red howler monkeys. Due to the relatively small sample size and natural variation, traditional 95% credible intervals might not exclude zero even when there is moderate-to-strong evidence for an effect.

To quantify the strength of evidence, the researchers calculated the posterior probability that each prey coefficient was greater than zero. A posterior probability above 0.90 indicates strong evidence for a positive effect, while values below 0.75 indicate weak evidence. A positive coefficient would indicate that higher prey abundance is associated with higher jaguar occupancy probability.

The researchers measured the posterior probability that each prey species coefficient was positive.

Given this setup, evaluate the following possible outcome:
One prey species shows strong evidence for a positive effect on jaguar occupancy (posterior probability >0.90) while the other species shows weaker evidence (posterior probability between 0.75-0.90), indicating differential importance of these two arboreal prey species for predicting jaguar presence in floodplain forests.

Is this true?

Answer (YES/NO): NO